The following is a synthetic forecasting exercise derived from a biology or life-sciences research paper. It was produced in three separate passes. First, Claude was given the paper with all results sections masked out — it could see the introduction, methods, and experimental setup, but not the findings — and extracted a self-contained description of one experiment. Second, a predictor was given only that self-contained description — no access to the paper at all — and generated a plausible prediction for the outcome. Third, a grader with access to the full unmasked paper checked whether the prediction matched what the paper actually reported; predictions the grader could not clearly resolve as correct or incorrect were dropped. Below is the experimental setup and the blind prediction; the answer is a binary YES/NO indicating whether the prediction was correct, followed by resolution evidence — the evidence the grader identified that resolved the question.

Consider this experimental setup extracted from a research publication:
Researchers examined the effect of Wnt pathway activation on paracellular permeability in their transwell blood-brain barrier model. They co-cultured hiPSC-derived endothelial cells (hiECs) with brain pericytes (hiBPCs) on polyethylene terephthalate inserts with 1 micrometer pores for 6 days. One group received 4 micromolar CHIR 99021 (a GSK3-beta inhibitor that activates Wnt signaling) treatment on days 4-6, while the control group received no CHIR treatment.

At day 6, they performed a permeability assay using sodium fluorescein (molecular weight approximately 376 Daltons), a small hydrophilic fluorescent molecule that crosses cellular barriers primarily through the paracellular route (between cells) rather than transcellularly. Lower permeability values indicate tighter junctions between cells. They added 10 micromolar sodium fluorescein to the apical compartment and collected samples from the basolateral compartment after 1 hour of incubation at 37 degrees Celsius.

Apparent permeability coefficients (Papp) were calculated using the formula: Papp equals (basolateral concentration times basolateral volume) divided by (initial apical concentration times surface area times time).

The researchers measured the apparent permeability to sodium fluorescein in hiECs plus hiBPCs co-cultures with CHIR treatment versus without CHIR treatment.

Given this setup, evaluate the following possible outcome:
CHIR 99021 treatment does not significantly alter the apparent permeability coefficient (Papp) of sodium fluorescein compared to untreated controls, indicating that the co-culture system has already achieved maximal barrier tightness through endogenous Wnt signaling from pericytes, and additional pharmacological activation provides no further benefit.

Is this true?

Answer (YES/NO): NO